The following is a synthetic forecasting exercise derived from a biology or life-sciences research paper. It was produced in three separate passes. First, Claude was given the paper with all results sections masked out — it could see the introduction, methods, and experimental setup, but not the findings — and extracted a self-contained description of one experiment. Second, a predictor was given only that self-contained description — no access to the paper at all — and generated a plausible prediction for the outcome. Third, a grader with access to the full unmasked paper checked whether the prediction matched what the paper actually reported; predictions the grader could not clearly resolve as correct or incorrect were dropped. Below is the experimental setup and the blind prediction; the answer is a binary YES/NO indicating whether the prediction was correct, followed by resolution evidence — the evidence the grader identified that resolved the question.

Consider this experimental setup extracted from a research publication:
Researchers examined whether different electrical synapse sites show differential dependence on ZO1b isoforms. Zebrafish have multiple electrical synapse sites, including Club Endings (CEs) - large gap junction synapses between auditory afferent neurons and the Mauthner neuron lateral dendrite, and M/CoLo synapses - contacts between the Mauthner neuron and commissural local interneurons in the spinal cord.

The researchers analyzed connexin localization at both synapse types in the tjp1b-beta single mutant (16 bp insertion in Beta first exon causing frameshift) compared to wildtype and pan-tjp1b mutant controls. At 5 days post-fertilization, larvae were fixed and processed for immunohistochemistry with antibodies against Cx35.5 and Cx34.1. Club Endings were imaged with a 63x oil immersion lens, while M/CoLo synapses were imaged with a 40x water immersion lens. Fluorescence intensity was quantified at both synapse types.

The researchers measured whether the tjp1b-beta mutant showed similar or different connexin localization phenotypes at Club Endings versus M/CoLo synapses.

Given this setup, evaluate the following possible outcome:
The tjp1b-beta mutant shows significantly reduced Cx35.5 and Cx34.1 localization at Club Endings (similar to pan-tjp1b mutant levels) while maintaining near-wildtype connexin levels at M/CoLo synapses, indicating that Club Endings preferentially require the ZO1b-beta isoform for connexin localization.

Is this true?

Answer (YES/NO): NO